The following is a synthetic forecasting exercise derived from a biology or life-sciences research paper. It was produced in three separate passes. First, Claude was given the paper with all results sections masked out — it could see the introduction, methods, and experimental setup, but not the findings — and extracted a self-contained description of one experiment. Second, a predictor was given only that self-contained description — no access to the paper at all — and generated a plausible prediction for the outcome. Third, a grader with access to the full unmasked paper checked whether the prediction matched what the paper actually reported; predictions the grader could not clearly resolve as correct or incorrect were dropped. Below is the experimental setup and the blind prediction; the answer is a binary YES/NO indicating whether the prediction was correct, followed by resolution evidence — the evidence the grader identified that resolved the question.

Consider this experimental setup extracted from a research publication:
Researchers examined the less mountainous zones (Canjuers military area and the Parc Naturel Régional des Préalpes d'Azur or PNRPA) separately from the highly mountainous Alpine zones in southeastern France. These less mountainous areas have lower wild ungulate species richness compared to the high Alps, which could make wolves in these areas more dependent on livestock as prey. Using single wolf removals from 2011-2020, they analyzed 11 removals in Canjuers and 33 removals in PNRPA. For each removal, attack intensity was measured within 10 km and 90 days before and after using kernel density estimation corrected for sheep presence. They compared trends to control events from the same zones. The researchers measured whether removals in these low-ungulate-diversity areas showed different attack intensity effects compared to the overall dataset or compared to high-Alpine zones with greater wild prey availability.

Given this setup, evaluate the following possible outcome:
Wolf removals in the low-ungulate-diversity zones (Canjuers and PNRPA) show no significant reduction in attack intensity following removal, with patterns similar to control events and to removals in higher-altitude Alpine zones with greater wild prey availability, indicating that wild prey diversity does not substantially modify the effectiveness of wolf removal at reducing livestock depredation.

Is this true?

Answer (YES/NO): NO